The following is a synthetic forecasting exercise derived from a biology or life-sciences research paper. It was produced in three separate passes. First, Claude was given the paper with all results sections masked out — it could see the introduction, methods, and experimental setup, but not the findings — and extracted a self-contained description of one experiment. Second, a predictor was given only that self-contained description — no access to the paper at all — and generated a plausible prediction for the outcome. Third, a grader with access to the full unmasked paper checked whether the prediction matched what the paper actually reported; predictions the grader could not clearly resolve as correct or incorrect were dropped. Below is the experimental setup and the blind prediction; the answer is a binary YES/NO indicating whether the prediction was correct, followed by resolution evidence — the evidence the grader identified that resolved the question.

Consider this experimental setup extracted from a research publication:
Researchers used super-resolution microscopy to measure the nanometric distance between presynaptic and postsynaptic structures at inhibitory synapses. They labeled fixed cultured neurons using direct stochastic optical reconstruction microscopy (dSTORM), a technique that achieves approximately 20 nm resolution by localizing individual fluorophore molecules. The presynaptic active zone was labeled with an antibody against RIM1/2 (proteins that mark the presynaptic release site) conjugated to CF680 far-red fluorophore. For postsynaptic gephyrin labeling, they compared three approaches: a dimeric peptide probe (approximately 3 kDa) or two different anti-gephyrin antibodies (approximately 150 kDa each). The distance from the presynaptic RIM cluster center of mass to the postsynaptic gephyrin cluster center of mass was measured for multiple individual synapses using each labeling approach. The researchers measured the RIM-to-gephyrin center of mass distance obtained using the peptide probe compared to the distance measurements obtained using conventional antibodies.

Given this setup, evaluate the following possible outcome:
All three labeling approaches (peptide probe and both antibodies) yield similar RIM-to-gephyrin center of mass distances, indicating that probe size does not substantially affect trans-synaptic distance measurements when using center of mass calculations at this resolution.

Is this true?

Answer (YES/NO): YES